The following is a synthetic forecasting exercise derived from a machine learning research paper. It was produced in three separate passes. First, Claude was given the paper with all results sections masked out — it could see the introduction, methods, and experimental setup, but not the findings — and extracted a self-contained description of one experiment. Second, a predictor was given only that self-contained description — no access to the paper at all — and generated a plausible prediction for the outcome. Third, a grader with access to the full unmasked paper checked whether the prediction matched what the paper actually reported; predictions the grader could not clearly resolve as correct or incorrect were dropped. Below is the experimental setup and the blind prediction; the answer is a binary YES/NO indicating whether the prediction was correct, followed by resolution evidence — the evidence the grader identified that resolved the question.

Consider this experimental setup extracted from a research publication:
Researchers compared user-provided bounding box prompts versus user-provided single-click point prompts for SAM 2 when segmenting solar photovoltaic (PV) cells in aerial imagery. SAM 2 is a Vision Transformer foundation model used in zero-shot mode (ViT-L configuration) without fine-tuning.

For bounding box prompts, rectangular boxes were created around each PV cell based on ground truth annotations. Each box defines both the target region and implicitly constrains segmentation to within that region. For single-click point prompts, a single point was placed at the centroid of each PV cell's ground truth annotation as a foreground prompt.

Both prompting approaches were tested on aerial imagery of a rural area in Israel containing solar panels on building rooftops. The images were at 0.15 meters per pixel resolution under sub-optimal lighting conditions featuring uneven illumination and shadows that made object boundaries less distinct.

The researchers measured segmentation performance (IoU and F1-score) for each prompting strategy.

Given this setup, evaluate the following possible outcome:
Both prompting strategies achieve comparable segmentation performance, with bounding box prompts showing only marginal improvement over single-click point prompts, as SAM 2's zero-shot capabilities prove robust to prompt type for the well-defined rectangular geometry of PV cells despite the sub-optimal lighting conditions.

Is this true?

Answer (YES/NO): NO